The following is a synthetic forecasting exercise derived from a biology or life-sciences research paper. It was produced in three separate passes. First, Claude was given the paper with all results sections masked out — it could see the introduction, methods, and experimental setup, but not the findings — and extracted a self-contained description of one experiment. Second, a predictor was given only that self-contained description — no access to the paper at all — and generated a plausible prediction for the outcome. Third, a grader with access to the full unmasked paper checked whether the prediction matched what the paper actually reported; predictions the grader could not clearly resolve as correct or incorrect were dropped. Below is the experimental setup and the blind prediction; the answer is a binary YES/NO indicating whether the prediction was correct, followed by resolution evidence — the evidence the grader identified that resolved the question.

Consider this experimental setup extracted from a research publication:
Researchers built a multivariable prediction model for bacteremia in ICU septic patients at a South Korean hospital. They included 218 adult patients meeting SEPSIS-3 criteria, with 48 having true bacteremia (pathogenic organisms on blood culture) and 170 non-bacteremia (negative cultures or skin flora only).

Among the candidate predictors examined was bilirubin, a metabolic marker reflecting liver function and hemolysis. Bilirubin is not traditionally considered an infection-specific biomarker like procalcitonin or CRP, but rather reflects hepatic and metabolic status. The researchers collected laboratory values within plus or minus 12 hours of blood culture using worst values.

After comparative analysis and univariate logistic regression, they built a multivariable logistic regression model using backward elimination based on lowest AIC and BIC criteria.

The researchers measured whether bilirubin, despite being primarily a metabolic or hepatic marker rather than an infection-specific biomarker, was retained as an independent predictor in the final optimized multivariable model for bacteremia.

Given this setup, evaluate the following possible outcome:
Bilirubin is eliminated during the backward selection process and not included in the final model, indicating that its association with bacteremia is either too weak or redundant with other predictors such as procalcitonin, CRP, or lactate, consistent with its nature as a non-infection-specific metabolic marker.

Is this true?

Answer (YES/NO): NO